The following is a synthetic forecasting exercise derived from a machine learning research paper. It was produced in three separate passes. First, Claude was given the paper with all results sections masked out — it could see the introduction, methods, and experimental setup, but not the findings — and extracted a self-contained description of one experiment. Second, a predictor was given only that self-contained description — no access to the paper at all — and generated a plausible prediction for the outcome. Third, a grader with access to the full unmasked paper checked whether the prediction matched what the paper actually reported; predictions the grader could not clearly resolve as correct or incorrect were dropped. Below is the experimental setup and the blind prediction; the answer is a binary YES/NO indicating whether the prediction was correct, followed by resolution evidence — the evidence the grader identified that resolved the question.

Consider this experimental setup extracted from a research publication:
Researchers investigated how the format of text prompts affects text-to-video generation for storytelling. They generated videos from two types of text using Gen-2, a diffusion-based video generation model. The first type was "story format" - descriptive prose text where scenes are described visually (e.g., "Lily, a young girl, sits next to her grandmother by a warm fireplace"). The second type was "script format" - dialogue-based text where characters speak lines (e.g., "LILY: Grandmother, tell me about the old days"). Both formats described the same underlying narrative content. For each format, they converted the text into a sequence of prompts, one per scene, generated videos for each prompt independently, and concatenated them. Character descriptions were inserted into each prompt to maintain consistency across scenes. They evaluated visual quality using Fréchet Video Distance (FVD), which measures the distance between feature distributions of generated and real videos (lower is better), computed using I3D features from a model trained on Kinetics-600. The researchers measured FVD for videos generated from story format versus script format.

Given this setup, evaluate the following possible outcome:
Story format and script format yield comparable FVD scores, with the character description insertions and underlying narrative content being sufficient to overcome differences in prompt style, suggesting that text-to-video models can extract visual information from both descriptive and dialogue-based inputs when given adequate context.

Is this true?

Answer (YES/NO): NO